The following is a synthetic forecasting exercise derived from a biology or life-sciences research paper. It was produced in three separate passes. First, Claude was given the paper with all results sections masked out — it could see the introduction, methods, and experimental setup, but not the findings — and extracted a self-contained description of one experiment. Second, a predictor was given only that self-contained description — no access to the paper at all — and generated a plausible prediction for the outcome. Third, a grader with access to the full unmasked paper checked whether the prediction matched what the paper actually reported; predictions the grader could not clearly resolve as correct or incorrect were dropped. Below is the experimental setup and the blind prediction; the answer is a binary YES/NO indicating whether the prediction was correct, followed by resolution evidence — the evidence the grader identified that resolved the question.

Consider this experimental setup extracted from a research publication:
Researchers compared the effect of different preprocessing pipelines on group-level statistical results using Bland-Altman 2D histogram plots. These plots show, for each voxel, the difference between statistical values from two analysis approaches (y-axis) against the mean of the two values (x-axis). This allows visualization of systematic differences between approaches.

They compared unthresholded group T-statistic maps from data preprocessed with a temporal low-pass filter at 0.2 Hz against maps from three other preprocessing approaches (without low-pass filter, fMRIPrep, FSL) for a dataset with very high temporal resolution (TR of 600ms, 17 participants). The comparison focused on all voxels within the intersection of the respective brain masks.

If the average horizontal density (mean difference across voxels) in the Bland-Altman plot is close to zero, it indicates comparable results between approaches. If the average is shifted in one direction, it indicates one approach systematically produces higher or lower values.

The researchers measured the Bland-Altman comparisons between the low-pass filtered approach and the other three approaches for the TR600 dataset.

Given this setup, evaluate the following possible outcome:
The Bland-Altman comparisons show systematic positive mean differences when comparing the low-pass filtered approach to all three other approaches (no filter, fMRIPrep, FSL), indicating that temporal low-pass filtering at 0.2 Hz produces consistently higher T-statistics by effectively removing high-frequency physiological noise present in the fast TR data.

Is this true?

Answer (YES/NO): YES